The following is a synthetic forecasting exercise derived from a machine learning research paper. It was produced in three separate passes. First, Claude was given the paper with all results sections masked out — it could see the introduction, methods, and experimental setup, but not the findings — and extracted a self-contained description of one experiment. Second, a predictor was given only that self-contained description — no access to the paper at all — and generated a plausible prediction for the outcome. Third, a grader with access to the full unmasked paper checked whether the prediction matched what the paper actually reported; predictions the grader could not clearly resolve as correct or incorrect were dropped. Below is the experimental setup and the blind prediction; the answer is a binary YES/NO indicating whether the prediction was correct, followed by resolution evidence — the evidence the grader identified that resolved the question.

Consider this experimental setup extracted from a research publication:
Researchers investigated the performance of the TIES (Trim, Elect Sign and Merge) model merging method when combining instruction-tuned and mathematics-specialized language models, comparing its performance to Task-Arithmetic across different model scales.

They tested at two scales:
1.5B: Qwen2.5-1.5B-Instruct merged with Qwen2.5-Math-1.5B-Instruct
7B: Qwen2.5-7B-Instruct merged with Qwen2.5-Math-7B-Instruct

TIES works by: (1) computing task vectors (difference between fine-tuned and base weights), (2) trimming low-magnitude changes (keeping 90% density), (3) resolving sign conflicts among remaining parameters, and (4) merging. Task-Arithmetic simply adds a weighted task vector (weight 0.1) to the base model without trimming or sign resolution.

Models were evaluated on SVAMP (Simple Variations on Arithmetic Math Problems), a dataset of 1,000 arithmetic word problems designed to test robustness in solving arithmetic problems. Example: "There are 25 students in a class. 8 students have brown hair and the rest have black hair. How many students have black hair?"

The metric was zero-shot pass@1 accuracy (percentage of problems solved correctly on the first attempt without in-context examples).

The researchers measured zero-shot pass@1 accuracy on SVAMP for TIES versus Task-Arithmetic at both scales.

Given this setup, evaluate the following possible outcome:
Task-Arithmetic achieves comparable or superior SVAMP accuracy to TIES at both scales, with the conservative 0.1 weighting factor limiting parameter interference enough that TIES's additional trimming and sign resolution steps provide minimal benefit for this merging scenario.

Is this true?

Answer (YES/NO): YES